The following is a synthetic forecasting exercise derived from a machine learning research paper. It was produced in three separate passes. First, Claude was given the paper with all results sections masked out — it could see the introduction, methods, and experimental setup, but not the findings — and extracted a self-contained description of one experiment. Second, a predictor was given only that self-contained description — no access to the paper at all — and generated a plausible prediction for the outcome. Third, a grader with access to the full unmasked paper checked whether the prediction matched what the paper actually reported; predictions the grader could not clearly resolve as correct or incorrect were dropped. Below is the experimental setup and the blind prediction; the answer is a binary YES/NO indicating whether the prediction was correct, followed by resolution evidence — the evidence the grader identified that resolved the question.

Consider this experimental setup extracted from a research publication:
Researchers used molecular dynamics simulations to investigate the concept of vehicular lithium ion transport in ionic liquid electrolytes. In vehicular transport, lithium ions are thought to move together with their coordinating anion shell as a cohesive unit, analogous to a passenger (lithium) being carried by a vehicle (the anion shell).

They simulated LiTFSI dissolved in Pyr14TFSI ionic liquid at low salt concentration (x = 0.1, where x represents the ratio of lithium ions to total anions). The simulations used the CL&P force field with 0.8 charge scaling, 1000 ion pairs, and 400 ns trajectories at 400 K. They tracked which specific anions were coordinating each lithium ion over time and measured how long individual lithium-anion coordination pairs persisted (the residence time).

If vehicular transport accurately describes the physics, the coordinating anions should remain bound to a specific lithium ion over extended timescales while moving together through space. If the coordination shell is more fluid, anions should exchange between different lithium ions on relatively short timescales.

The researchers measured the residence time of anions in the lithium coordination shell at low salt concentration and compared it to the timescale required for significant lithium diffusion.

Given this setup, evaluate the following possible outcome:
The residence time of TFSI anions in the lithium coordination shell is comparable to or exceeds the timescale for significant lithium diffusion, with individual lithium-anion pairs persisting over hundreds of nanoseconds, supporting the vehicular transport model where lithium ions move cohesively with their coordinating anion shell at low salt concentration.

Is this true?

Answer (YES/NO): NO